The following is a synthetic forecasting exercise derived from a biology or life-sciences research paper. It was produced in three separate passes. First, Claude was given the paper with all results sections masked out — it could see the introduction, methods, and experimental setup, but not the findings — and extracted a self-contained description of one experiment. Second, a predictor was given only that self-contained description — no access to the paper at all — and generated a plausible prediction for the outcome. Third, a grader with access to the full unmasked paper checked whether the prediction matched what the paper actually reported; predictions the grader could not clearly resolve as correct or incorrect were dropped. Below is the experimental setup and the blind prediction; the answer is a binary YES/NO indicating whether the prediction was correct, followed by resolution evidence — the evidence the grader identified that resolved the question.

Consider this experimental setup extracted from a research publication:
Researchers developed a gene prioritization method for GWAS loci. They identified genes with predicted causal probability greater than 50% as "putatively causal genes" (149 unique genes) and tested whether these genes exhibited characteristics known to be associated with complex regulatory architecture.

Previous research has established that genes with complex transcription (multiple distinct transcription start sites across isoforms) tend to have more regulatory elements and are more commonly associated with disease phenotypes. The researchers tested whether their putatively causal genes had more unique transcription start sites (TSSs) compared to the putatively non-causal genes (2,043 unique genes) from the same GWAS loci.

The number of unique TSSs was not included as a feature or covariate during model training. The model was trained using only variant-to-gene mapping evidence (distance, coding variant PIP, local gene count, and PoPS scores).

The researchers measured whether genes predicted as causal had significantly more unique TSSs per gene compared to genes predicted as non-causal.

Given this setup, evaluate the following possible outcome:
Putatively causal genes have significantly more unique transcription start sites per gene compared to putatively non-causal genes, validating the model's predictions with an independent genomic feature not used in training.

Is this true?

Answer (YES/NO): YES